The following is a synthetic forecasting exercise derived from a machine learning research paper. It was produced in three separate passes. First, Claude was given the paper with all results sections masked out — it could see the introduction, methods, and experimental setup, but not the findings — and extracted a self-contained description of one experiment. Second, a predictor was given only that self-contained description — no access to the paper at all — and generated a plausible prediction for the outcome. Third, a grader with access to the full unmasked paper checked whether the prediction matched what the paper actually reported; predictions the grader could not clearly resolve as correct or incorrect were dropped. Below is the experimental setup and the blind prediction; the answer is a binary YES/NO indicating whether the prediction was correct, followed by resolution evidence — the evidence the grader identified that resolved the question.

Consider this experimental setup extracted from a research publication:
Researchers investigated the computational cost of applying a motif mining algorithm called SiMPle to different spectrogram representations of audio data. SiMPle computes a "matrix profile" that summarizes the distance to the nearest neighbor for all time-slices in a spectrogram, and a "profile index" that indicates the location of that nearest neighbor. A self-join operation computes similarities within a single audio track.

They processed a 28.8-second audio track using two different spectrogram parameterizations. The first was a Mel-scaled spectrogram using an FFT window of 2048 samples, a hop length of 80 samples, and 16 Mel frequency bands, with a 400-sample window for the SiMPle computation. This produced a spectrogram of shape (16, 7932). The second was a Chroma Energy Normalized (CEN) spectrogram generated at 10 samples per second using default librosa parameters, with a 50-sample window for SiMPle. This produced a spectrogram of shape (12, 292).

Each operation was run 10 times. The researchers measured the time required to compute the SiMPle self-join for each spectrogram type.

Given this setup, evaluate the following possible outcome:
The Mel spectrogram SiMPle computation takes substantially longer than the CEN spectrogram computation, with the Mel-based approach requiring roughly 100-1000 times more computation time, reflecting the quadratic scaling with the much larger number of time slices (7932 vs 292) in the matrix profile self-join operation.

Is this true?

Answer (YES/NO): YES